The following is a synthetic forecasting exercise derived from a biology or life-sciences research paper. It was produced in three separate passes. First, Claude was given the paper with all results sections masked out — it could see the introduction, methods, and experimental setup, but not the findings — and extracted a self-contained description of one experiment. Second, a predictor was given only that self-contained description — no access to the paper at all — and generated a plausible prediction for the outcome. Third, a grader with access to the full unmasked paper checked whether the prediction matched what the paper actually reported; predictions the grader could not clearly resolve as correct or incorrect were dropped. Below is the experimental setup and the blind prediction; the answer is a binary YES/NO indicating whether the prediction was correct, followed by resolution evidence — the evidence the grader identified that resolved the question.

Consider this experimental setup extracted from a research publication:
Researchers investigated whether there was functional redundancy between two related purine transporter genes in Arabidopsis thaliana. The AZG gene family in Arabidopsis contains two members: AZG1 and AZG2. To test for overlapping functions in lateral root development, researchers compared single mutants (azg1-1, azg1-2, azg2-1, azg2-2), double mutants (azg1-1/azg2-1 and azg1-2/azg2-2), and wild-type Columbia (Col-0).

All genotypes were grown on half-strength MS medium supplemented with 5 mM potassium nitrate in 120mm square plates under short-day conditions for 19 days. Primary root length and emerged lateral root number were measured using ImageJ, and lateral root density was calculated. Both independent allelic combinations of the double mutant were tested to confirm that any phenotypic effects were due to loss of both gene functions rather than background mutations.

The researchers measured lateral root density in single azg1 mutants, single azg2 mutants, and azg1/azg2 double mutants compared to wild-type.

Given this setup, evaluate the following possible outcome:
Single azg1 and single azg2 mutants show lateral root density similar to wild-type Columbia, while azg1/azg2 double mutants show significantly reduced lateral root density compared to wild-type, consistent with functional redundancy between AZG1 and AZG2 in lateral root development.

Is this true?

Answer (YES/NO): NO